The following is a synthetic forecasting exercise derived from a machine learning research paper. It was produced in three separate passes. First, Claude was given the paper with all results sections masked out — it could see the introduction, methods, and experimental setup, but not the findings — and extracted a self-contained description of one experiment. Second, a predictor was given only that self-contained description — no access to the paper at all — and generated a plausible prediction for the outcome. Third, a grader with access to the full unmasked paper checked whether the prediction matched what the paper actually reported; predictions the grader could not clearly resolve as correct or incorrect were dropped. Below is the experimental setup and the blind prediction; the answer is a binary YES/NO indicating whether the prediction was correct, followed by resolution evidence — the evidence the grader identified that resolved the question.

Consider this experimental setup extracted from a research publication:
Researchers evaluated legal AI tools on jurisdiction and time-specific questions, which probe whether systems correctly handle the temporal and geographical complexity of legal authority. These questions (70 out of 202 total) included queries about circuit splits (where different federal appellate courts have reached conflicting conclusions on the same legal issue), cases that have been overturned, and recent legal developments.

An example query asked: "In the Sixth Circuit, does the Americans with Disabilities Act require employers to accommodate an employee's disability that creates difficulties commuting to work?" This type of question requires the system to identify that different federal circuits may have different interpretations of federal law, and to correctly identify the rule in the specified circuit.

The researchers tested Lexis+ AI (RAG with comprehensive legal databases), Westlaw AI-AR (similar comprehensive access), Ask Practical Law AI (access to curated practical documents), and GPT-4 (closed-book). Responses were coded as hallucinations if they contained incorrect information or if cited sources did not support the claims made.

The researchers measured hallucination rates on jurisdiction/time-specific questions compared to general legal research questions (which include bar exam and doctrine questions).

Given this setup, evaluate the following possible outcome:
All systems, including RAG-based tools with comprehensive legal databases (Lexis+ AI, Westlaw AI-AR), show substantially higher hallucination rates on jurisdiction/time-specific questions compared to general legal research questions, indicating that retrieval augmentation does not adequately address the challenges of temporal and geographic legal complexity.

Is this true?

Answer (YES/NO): NO